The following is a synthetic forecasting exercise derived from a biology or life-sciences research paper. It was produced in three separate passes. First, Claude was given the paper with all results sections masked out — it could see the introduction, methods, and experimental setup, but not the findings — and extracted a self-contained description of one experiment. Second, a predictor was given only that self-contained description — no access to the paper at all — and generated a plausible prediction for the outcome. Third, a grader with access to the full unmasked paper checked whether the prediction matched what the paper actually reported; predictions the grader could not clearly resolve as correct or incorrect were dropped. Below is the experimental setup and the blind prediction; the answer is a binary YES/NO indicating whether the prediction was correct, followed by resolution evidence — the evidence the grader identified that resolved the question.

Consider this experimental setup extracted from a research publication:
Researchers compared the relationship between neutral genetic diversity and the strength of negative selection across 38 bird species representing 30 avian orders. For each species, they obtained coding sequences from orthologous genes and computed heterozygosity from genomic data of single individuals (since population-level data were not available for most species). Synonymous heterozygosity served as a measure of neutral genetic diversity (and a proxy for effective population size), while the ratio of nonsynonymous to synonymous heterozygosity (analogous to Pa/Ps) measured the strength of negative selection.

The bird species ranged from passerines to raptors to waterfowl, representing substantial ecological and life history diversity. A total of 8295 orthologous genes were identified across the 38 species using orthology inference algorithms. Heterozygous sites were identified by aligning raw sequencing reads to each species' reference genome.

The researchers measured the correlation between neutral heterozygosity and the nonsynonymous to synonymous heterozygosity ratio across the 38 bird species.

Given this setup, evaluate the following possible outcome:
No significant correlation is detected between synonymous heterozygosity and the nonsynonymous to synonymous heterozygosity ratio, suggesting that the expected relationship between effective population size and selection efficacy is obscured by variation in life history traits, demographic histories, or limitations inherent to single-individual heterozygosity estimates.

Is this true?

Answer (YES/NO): NO